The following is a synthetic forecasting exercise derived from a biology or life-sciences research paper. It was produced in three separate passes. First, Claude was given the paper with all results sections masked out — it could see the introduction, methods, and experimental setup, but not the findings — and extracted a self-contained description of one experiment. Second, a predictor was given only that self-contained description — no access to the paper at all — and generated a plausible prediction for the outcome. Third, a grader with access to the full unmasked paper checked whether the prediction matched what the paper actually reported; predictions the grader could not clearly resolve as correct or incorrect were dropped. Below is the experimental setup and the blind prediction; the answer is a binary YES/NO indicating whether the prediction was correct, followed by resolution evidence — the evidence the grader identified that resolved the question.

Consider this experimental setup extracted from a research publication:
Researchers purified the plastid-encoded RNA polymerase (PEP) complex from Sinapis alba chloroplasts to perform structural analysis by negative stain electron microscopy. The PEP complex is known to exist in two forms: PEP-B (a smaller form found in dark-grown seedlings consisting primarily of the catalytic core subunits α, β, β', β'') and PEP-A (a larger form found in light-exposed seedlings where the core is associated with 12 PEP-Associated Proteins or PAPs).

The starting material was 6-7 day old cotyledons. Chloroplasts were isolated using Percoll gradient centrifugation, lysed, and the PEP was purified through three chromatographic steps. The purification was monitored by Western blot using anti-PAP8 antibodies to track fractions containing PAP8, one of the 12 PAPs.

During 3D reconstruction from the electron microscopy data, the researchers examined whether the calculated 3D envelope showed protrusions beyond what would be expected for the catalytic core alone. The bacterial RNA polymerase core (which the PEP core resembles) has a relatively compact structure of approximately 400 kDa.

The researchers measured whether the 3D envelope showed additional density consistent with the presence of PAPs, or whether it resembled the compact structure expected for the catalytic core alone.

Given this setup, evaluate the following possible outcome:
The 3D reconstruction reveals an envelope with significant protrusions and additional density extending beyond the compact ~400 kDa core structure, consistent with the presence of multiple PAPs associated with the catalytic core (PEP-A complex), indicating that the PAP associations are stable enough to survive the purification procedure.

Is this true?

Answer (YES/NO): YES